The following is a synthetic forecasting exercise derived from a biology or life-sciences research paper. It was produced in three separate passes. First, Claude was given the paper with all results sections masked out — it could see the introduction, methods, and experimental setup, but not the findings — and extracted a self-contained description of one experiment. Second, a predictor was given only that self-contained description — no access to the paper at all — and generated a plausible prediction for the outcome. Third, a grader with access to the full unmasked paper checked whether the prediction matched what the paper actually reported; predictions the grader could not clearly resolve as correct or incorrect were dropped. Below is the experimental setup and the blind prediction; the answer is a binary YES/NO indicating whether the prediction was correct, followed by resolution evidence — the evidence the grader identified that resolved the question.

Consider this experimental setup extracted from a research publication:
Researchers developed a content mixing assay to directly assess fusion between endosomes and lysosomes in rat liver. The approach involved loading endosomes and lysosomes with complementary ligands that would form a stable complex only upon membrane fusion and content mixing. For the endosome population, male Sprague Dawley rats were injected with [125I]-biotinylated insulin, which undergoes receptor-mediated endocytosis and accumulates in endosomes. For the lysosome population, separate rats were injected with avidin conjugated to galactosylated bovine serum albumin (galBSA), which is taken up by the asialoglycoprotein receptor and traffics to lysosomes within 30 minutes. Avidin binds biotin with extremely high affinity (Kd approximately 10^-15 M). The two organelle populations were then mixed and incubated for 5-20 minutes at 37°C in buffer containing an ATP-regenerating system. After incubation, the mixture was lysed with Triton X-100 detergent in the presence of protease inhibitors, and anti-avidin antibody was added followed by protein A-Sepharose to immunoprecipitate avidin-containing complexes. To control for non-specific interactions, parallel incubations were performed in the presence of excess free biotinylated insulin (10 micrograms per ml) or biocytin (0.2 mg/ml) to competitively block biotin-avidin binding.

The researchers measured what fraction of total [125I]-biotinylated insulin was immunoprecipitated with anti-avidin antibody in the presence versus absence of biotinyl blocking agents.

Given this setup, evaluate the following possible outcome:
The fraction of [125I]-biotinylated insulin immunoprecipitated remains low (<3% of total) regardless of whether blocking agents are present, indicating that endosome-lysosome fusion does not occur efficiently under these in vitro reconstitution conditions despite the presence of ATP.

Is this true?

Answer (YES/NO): NO